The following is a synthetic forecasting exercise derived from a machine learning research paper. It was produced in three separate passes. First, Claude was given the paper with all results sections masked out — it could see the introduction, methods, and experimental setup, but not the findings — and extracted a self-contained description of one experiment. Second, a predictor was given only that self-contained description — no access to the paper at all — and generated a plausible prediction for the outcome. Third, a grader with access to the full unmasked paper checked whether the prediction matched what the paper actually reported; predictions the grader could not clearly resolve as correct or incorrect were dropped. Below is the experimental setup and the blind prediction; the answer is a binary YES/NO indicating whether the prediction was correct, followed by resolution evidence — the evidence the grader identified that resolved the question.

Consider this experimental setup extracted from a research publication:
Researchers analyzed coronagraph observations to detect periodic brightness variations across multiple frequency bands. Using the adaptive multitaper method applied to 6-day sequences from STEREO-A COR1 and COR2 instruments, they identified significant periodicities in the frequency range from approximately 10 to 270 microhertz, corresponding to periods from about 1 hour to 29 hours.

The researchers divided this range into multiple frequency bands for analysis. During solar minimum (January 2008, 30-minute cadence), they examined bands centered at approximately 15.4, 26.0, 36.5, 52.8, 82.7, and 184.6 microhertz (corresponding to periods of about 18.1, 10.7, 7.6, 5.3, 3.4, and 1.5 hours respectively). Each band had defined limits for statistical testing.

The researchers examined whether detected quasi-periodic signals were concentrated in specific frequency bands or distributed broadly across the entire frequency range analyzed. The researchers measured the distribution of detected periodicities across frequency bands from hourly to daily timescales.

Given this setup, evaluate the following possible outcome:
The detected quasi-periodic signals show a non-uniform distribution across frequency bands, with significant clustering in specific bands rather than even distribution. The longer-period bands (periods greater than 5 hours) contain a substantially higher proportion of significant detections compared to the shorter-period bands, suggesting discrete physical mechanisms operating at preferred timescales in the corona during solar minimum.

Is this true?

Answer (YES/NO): NO